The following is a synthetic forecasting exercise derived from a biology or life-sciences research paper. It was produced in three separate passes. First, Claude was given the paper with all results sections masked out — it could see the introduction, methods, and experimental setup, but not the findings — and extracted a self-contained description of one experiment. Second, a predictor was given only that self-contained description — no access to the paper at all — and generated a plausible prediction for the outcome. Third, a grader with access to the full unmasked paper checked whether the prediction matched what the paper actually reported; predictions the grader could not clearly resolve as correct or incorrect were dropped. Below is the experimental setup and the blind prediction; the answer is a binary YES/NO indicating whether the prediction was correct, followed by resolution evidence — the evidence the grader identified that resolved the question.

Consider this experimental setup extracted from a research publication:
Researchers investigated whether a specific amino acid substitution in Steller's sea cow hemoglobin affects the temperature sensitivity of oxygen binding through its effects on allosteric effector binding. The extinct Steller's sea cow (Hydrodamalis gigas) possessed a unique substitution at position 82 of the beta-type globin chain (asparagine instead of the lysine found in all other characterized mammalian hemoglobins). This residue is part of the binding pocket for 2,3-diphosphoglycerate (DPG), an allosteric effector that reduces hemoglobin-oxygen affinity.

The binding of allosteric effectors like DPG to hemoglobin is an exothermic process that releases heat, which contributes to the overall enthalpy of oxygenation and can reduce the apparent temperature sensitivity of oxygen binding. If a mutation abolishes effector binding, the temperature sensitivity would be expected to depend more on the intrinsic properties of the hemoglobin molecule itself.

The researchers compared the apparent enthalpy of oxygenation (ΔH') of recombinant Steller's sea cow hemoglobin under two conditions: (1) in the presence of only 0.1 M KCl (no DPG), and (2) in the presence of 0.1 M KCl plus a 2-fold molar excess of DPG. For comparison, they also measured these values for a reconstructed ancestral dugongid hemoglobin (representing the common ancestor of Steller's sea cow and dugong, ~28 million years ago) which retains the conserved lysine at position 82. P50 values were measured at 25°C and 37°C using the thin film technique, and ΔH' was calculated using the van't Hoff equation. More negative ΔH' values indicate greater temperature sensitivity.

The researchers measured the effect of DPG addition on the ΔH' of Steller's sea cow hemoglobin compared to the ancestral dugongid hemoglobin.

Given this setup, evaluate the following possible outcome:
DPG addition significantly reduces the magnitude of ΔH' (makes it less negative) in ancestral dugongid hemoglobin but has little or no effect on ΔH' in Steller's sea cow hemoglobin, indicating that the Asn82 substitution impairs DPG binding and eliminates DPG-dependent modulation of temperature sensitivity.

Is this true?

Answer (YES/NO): YES